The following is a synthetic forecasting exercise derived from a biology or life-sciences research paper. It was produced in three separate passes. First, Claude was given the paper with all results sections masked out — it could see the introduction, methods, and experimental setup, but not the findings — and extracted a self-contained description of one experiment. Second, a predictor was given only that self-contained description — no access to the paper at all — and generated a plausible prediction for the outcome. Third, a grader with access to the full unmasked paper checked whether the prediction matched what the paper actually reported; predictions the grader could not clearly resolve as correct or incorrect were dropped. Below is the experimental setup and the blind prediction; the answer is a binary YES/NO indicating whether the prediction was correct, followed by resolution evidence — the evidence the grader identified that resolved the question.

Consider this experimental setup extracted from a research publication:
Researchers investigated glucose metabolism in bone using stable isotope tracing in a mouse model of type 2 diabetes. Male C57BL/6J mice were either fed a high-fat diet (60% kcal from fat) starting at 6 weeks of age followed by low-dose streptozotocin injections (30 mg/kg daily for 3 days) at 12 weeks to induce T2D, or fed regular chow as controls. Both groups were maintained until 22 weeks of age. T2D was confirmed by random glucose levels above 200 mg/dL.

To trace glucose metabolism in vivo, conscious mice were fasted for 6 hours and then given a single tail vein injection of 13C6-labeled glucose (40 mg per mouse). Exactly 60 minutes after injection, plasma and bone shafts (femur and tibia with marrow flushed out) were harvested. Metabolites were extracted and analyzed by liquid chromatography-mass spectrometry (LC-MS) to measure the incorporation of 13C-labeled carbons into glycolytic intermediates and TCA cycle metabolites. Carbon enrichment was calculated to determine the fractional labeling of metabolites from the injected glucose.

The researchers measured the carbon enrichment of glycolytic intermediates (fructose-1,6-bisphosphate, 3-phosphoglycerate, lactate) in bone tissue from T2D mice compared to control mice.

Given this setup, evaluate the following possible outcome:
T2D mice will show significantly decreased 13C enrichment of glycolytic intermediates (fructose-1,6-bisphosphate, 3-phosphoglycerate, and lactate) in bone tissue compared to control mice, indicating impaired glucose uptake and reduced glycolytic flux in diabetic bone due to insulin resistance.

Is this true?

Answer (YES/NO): NO